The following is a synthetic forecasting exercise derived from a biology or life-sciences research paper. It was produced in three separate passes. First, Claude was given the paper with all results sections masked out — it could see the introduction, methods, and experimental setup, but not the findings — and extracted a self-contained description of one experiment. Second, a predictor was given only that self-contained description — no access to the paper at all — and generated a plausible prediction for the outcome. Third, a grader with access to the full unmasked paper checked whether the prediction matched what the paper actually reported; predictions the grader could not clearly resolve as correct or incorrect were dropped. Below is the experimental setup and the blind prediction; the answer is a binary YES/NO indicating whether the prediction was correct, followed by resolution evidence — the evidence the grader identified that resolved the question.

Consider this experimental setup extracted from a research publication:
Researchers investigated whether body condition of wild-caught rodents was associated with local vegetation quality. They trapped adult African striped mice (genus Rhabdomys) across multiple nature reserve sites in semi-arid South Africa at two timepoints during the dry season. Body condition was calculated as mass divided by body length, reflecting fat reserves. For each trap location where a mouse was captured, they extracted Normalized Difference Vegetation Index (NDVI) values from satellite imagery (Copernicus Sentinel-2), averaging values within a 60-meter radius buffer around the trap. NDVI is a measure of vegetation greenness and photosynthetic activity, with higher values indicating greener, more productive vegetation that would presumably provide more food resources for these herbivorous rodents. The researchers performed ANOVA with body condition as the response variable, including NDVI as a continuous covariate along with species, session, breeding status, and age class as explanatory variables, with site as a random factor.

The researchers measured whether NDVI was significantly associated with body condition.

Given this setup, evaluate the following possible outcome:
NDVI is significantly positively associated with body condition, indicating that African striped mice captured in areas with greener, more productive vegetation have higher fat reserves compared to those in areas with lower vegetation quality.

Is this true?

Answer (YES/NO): NO